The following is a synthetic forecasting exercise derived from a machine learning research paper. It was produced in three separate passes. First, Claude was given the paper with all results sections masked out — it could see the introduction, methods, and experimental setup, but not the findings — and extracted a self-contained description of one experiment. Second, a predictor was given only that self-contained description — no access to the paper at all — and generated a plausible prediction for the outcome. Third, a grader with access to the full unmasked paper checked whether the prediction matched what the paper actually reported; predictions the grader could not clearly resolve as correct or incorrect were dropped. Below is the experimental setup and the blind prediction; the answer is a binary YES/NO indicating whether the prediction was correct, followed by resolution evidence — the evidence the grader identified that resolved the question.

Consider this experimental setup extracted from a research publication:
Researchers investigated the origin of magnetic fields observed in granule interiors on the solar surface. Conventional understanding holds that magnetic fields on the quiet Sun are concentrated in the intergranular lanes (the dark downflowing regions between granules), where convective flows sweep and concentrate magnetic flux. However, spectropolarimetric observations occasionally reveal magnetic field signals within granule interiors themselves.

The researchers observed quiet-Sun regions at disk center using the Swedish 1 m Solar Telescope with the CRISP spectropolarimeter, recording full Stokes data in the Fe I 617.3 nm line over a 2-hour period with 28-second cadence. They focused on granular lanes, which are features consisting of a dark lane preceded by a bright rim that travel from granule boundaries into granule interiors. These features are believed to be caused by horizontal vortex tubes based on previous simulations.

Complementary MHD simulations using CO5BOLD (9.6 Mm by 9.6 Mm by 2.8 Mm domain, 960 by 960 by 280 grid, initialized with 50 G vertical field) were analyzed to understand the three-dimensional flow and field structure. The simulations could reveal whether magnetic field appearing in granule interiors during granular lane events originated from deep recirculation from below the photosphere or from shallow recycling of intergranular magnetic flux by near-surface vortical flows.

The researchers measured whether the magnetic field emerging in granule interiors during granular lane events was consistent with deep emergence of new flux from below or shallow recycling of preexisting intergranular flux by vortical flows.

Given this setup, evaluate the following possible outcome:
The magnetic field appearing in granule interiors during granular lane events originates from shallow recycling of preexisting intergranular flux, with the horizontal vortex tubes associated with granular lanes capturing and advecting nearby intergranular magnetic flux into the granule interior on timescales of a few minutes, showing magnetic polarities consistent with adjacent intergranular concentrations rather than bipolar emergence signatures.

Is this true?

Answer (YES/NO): YES